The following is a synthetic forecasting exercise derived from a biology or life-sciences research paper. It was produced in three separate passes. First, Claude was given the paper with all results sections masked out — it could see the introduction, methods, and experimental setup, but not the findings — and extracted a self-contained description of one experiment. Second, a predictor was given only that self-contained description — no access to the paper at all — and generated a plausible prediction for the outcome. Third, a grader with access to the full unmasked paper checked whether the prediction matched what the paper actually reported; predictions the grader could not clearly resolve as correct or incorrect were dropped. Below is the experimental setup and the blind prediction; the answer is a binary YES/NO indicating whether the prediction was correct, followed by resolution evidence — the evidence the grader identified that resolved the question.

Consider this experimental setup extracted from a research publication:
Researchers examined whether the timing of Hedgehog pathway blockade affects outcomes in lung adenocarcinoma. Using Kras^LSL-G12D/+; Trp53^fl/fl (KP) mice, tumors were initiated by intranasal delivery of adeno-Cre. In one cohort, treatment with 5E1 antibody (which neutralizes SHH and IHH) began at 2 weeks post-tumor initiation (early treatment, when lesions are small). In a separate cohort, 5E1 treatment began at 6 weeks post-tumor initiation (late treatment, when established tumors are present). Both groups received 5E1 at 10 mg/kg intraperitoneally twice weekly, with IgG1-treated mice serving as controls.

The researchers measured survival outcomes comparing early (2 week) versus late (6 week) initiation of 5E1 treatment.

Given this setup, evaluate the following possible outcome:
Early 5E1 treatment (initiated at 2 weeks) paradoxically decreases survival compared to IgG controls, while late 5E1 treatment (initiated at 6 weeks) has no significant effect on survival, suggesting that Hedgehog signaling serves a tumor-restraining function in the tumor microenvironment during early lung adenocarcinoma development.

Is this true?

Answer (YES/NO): YES